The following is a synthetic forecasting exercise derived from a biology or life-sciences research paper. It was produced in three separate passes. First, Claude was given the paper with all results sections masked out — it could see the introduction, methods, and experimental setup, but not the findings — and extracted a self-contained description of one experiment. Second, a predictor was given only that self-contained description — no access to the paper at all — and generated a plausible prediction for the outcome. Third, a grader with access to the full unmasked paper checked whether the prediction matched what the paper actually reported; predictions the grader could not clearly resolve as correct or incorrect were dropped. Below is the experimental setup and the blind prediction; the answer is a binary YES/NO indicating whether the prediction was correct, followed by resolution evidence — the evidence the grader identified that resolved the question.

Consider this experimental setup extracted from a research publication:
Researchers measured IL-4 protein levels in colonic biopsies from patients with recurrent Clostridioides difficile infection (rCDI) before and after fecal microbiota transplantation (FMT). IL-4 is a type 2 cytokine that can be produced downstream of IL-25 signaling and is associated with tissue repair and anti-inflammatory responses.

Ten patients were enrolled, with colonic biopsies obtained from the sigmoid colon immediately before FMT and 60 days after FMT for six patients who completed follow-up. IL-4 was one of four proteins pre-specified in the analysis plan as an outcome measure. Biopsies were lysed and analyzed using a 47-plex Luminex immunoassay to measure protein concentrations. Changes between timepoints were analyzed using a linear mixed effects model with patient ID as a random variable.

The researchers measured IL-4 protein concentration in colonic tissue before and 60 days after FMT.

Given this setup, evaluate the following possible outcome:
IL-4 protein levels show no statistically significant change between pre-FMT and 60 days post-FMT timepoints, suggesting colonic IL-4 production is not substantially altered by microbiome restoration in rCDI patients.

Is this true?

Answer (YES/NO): YES